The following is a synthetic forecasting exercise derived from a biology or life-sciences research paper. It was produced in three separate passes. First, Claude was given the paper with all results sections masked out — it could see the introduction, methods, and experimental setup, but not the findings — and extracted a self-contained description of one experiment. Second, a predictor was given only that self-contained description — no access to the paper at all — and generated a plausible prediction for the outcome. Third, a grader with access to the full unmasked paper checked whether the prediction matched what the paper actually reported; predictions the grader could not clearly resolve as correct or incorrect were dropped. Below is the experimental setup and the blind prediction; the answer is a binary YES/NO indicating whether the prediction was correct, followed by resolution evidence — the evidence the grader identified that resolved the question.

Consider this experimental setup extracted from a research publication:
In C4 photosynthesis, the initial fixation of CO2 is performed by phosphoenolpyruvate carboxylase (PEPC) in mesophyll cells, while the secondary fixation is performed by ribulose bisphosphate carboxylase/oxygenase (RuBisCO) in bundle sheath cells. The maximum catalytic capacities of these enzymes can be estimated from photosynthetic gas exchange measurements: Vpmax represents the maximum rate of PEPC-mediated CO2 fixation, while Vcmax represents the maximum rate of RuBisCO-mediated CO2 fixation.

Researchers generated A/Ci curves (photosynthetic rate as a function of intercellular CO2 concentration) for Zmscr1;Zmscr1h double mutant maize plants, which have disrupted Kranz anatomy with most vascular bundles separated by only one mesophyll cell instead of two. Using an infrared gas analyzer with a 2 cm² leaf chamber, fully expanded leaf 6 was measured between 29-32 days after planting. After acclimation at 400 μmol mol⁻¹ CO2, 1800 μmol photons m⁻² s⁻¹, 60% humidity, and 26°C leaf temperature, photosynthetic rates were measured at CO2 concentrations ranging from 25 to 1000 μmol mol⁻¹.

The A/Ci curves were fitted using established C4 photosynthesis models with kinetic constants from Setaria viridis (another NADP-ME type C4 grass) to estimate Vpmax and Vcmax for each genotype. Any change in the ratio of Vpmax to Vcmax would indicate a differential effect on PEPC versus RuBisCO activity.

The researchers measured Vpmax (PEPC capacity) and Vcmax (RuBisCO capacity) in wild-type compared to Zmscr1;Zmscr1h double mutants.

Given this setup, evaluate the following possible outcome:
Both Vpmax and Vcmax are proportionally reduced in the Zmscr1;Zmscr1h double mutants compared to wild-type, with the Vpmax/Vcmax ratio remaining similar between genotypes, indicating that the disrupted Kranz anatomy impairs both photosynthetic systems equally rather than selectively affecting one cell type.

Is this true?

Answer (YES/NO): NO